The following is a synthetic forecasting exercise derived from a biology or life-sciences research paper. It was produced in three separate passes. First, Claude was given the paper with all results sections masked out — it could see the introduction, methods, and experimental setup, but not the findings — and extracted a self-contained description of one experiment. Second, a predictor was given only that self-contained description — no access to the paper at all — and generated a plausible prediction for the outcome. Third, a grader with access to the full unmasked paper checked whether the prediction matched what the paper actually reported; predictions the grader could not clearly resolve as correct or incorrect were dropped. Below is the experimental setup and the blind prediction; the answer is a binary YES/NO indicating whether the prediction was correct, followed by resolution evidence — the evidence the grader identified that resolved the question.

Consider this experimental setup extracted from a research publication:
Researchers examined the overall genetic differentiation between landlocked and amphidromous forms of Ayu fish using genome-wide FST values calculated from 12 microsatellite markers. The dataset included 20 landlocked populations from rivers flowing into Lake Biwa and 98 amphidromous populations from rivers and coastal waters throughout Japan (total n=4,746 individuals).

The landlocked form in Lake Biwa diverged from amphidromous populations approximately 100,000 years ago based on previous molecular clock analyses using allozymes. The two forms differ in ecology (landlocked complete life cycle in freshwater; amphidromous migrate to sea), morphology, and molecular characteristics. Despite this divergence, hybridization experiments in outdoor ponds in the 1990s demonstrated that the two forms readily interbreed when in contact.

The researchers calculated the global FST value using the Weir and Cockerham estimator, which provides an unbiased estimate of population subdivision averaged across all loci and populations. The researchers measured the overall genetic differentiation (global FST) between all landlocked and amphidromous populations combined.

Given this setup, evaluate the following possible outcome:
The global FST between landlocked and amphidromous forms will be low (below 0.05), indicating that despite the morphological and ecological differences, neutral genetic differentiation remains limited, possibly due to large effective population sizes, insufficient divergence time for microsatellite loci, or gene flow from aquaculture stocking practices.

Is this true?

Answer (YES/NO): YES